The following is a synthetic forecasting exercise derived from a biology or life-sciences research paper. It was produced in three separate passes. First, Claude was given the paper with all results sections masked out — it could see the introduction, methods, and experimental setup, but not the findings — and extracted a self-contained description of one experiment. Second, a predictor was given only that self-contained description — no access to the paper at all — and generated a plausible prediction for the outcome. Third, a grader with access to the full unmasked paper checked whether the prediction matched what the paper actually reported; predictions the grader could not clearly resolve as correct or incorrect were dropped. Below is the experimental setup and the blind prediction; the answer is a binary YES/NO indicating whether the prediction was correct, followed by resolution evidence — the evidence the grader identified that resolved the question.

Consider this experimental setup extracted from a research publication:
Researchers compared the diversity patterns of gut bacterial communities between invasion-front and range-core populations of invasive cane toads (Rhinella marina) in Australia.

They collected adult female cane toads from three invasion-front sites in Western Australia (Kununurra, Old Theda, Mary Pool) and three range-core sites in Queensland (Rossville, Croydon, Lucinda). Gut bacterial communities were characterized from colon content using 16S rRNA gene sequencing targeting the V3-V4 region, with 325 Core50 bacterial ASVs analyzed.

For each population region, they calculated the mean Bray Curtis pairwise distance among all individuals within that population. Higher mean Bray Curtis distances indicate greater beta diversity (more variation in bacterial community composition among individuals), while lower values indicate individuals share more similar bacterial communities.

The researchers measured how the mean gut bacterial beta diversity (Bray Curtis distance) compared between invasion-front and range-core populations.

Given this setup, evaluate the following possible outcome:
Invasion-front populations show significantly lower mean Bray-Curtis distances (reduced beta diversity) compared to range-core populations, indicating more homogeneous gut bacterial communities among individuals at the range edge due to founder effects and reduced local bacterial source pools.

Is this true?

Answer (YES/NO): NO